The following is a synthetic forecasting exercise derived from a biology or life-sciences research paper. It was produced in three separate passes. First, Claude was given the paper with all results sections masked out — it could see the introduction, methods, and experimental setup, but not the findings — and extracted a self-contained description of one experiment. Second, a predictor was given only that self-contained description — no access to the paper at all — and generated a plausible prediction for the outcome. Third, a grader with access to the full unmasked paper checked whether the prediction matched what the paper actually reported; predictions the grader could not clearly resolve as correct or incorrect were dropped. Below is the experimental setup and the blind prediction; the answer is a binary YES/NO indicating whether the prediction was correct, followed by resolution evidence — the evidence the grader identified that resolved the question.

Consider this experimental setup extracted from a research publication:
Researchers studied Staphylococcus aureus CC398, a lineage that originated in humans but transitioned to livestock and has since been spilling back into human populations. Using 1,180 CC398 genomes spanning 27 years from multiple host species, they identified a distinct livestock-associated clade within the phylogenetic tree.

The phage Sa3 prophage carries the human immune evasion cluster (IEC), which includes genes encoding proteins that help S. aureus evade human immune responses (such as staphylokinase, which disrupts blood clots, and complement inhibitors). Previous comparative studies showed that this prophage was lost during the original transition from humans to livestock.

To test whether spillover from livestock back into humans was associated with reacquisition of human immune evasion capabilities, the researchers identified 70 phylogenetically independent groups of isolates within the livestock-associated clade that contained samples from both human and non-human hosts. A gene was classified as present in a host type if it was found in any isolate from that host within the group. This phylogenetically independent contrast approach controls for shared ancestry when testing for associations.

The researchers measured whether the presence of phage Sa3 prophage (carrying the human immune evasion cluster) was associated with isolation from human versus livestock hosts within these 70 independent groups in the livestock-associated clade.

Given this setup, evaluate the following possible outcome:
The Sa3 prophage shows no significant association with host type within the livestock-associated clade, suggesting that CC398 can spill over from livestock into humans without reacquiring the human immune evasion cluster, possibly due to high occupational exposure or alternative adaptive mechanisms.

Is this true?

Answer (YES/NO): NO